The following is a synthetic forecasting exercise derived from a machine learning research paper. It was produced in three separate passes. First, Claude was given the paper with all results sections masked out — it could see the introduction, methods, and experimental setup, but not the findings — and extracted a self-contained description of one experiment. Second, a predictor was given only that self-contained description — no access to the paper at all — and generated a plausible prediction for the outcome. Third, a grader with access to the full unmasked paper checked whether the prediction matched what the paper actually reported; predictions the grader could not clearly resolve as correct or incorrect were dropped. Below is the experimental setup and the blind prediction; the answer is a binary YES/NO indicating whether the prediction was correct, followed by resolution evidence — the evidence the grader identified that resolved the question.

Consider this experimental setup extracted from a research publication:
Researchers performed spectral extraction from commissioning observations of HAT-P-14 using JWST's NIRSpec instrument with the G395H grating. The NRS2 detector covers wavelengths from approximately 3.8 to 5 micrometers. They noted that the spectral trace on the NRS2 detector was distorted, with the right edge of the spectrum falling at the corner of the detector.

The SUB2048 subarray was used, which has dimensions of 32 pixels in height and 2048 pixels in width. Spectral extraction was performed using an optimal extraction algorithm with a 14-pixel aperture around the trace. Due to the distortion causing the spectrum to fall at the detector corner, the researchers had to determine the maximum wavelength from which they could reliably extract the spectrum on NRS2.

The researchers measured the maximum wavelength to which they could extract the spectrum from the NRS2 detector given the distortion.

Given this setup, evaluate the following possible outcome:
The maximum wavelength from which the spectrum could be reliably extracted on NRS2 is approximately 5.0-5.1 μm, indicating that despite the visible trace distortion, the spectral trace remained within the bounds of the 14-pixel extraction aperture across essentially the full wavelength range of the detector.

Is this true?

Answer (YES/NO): NO